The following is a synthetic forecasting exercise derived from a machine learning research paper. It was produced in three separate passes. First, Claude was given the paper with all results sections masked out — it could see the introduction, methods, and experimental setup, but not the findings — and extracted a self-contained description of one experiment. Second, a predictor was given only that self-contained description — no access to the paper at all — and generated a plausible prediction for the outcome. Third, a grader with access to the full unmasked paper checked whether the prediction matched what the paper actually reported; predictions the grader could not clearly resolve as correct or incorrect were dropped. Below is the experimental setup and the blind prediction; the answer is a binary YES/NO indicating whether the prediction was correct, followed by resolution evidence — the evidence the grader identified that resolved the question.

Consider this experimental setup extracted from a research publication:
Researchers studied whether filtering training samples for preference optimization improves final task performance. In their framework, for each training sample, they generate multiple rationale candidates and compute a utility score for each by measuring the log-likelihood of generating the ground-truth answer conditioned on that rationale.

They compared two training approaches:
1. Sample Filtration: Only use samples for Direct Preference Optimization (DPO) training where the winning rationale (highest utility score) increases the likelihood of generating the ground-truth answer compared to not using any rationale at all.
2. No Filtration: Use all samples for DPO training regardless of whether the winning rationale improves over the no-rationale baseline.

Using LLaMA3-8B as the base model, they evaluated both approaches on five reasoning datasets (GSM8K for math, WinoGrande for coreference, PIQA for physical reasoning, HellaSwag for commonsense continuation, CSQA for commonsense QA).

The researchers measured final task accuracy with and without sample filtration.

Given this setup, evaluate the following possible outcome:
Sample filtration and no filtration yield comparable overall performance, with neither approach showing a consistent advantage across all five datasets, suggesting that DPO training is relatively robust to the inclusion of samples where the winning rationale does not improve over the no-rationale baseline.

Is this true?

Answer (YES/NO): NO